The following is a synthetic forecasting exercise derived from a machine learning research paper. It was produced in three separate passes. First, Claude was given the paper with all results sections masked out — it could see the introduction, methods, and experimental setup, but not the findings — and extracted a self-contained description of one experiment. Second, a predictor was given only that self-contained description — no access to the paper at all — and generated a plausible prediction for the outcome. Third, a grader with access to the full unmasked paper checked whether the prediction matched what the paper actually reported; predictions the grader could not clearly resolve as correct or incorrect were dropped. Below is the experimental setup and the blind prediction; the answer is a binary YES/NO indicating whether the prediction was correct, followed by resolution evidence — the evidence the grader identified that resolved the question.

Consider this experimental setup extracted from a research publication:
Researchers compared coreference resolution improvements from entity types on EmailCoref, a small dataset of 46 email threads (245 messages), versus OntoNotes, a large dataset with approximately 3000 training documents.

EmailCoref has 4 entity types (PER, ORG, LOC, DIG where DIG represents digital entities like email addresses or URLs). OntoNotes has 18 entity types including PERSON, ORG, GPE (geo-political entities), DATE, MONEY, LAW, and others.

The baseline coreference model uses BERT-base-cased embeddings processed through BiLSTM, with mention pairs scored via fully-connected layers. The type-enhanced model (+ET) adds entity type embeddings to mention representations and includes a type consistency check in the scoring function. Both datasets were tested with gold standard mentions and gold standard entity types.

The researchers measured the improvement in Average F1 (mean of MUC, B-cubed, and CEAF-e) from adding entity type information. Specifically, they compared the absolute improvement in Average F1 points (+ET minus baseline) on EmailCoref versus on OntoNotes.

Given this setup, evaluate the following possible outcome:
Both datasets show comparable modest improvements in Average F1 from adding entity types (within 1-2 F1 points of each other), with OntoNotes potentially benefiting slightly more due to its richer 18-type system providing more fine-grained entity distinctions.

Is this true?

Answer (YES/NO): NO